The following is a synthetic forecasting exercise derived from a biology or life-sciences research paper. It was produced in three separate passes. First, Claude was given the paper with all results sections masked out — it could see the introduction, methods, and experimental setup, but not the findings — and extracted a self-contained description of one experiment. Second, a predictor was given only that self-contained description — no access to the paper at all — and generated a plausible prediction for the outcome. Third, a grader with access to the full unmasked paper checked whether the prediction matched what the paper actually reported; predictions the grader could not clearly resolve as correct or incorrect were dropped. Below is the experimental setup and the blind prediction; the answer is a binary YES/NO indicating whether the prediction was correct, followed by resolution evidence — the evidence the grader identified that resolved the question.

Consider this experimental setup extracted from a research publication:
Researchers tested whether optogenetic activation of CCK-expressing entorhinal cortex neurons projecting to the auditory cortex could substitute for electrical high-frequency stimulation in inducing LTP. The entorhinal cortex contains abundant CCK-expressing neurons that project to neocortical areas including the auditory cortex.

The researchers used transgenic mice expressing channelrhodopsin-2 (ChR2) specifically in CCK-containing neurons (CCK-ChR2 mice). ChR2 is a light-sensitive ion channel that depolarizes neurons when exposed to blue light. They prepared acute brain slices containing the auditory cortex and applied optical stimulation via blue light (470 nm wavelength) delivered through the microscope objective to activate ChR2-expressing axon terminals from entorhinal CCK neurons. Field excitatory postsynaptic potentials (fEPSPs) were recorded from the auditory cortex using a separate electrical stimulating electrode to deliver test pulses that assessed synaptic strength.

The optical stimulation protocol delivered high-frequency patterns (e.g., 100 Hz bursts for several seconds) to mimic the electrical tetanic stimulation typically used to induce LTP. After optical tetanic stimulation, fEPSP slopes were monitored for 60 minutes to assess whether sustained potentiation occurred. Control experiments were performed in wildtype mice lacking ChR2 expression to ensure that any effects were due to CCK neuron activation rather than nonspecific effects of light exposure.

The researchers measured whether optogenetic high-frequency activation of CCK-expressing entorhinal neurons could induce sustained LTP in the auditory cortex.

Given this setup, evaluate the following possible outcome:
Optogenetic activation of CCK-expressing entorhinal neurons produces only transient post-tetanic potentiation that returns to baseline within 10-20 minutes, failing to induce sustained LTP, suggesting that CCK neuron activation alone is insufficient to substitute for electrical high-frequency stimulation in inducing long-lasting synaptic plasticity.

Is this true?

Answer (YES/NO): NO